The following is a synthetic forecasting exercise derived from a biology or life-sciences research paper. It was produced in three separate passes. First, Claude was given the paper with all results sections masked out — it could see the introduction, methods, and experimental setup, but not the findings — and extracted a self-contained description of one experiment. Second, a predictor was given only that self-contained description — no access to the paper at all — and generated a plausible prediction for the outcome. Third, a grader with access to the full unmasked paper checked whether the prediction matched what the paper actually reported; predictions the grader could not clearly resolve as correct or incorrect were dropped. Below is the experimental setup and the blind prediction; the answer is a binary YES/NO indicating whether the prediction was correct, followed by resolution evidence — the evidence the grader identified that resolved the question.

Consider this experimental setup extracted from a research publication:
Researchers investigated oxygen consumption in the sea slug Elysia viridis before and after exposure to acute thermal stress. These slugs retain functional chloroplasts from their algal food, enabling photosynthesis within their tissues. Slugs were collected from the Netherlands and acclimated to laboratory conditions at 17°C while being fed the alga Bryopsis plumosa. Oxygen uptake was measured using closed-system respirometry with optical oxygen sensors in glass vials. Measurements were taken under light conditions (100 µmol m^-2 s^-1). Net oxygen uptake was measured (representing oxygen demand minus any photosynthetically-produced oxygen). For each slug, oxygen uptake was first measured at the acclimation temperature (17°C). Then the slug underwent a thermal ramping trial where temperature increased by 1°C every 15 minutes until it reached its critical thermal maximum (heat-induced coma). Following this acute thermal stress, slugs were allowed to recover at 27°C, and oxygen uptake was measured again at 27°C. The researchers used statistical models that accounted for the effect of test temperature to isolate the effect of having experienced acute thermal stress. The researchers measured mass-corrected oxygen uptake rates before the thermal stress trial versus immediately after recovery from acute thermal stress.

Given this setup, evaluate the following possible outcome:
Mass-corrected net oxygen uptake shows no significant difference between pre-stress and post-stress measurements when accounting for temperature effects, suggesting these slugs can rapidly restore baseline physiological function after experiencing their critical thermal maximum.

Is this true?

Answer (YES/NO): NO